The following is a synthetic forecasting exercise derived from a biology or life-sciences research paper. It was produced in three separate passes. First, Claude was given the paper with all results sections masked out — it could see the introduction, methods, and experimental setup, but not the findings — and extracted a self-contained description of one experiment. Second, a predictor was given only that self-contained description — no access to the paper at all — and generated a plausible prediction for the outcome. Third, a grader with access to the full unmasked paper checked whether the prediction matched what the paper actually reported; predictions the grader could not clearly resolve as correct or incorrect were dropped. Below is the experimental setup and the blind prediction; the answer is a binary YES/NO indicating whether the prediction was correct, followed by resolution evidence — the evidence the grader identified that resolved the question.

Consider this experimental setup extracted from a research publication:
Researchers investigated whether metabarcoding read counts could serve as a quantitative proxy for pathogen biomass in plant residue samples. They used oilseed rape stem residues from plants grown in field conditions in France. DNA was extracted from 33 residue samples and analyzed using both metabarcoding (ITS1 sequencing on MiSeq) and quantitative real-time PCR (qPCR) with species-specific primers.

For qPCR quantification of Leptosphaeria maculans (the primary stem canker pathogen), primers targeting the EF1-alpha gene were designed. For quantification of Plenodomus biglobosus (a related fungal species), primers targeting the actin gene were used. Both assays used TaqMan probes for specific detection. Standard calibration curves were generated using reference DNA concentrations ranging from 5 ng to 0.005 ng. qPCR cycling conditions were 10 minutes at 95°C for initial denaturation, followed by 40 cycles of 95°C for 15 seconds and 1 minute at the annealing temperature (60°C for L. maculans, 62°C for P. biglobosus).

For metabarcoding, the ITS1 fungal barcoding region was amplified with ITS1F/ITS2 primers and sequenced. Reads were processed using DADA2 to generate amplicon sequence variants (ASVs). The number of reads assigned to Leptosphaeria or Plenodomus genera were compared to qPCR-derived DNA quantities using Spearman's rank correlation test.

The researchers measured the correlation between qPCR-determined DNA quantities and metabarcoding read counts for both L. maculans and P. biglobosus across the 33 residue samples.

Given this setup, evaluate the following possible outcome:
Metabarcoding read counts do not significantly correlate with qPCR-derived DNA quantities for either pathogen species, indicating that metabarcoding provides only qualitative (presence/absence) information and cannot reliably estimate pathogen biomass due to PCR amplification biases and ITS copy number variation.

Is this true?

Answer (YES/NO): NO